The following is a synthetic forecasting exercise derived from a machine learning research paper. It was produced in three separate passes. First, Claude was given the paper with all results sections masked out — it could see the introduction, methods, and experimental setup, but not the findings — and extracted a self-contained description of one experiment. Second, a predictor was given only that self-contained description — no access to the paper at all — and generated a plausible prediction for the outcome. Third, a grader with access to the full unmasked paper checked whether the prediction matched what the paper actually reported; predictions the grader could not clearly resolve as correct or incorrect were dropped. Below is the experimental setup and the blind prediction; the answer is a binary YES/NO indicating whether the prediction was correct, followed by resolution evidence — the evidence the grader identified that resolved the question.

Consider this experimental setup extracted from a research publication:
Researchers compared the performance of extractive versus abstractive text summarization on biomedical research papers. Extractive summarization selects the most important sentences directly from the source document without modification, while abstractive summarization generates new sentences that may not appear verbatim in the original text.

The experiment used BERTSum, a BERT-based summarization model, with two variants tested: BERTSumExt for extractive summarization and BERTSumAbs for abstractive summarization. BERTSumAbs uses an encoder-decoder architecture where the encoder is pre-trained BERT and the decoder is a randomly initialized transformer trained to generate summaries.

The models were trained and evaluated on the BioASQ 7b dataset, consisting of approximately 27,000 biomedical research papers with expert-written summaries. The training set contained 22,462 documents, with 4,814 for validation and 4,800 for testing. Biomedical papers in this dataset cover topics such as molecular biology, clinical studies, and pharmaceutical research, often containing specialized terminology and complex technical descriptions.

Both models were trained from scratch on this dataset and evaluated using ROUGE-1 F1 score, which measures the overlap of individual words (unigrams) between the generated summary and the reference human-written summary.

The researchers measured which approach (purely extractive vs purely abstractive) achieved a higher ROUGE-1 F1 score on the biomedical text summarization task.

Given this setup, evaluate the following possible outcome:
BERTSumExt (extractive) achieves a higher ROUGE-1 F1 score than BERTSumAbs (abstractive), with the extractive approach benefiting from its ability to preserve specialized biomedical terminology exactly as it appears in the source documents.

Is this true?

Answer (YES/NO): NO